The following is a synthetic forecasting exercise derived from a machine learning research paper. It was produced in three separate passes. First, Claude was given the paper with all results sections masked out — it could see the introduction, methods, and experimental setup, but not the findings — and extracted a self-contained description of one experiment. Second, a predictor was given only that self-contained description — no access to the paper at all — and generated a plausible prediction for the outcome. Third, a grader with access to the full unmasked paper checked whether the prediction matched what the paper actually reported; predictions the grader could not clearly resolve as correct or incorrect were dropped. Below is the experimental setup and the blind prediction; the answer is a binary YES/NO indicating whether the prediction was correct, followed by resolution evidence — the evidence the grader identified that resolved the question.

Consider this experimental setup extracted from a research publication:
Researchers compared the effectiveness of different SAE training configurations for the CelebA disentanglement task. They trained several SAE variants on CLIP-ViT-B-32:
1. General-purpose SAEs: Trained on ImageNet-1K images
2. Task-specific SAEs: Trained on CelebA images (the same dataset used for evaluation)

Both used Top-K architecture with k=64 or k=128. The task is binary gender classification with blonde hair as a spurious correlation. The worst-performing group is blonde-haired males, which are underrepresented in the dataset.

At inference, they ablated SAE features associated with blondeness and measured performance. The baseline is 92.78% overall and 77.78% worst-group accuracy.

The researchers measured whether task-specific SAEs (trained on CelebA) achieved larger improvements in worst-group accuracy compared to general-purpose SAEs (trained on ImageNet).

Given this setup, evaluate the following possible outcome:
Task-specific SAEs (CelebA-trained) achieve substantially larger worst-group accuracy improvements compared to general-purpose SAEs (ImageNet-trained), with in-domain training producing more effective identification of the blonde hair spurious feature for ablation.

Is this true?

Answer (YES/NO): NO